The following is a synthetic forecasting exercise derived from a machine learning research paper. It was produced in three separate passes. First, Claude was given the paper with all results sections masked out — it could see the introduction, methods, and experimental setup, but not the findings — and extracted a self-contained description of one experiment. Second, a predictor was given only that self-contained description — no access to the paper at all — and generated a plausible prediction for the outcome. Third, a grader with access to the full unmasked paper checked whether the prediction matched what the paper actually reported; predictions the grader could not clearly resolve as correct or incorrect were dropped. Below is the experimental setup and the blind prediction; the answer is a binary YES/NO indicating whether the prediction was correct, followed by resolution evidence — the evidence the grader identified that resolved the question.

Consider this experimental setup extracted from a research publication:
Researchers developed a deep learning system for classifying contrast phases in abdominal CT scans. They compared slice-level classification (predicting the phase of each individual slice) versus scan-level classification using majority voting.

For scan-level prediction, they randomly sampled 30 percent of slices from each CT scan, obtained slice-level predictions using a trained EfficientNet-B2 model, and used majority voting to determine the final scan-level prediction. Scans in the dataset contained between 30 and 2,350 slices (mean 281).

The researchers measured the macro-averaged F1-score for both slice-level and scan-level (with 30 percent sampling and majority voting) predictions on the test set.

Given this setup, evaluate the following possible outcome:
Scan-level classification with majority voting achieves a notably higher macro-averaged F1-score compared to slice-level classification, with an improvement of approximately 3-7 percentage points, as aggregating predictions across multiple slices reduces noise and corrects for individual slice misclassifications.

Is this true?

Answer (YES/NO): YES